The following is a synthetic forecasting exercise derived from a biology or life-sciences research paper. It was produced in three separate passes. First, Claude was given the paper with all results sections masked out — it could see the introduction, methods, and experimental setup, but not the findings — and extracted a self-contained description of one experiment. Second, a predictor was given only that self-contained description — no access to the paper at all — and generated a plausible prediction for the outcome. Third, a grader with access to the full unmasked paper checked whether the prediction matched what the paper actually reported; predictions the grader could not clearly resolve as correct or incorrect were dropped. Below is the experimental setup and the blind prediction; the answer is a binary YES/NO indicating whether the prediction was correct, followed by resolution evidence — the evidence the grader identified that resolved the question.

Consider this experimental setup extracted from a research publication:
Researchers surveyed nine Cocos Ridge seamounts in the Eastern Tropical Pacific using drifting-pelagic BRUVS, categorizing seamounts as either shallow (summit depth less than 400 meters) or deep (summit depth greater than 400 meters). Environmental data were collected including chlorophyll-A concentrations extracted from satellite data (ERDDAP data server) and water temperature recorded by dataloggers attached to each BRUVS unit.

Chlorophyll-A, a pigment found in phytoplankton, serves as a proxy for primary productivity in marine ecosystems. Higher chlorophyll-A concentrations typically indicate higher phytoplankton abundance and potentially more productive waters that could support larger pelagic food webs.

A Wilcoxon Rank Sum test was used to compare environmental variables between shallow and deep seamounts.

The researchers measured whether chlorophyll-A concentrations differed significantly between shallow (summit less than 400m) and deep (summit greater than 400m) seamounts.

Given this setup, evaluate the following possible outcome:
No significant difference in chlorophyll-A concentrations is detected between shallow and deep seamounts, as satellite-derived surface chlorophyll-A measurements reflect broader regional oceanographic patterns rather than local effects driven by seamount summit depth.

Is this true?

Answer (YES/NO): NO